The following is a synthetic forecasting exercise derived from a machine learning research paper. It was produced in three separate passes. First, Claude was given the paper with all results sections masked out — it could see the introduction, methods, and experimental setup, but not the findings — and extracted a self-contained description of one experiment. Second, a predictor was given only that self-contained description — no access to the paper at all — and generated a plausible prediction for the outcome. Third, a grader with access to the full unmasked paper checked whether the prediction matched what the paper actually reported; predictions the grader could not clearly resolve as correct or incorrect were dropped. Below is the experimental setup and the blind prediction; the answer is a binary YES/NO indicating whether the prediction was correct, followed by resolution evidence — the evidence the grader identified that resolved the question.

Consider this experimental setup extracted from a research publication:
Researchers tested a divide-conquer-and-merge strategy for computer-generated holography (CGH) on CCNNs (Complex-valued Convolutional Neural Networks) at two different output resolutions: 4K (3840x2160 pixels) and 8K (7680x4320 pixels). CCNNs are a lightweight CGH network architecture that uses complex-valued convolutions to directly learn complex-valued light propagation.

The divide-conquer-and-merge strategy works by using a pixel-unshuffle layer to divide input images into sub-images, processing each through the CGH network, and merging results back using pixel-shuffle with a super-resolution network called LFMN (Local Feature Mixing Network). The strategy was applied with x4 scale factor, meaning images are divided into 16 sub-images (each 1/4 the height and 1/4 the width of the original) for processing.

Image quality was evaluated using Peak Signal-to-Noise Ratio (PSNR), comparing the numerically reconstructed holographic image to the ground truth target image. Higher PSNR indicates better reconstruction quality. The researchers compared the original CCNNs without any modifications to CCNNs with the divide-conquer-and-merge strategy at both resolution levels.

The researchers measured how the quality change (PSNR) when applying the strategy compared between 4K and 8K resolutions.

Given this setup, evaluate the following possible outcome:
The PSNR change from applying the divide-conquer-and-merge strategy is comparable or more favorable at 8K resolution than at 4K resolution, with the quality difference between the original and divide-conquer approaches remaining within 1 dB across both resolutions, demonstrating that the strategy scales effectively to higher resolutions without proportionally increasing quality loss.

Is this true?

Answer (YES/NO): NO